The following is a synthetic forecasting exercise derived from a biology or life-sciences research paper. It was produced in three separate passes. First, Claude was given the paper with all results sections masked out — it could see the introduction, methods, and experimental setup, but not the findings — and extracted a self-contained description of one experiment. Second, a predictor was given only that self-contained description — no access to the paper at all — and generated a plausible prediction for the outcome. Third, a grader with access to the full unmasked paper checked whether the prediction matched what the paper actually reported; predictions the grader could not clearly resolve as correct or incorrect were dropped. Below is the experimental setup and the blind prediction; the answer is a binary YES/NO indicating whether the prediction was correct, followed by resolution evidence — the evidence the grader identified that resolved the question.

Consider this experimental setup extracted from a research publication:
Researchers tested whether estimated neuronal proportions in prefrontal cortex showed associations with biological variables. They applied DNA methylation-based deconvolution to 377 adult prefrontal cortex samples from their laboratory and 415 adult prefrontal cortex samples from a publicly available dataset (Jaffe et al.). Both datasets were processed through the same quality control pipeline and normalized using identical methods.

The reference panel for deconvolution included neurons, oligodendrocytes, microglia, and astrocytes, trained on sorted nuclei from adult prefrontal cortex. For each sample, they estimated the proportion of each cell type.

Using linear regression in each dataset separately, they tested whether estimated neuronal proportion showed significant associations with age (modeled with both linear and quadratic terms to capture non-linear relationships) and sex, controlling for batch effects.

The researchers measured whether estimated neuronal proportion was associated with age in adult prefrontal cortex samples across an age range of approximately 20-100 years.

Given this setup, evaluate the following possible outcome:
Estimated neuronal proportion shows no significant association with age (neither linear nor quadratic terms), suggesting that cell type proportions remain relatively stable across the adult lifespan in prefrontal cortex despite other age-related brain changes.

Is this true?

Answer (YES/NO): YES